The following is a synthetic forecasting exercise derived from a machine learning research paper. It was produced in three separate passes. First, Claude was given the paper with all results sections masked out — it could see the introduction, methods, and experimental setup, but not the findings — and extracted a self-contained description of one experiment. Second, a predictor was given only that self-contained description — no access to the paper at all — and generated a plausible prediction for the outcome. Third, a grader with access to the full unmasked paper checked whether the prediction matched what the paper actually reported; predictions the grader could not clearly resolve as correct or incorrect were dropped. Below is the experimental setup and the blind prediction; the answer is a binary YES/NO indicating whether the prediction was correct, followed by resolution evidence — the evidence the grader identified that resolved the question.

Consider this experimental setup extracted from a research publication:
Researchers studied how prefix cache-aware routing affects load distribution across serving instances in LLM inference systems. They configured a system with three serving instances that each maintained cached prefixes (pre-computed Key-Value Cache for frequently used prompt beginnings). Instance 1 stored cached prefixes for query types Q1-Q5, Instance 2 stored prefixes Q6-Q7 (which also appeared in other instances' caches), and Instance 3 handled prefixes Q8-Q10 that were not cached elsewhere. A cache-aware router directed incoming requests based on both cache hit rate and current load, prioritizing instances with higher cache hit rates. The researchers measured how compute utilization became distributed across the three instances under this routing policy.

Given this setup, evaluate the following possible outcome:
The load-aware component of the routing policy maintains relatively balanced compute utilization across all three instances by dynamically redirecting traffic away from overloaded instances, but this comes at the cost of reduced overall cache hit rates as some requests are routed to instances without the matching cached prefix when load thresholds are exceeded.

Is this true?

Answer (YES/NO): NO